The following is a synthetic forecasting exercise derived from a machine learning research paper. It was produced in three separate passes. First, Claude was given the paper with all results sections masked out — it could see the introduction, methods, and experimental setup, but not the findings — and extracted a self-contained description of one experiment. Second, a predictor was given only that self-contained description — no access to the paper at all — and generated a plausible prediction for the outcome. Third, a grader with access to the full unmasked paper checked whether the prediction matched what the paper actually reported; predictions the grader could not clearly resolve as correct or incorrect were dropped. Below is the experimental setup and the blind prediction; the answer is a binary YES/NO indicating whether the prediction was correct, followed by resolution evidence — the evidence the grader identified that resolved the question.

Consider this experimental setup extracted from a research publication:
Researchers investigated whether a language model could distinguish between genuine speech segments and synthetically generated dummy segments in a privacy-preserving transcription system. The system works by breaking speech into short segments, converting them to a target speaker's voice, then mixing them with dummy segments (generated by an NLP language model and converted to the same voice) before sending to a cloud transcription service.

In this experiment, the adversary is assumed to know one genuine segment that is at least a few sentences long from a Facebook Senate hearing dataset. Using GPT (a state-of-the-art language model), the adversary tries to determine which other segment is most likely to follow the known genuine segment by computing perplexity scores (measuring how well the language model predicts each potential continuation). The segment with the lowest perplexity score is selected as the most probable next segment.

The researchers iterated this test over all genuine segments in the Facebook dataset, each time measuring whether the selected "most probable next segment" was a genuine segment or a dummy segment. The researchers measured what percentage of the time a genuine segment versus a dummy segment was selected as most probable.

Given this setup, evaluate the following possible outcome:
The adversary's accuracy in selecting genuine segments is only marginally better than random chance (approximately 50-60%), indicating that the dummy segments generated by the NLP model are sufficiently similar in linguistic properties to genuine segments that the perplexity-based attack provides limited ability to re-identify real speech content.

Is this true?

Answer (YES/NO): NO